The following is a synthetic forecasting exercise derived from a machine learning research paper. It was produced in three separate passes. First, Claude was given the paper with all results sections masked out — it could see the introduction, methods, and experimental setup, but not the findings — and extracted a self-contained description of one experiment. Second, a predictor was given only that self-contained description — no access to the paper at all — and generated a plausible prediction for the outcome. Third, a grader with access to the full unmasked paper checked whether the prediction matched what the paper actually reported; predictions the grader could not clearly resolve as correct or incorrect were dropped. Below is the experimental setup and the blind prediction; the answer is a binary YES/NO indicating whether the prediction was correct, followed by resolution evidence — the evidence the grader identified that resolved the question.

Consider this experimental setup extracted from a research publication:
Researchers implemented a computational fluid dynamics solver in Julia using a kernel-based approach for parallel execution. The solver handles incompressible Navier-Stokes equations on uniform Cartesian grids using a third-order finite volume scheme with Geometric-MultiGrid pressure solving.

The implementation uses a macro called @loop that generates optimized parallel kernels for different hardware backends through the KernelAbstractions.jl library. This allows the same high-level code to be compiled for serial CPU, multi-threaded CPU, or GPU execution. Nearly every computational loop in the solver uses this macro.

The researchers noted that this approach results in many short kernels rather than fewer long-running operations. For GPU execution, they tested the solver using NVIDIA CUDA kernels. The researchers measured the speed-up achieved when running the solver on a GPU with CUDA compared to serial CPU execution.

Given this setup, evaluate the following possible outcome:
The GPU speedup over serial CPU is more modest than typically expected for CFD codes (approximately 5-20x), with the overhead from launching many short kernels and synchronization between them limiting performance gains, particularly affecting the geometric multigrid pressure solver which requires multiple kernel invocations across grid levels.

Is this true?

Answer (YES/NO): NO